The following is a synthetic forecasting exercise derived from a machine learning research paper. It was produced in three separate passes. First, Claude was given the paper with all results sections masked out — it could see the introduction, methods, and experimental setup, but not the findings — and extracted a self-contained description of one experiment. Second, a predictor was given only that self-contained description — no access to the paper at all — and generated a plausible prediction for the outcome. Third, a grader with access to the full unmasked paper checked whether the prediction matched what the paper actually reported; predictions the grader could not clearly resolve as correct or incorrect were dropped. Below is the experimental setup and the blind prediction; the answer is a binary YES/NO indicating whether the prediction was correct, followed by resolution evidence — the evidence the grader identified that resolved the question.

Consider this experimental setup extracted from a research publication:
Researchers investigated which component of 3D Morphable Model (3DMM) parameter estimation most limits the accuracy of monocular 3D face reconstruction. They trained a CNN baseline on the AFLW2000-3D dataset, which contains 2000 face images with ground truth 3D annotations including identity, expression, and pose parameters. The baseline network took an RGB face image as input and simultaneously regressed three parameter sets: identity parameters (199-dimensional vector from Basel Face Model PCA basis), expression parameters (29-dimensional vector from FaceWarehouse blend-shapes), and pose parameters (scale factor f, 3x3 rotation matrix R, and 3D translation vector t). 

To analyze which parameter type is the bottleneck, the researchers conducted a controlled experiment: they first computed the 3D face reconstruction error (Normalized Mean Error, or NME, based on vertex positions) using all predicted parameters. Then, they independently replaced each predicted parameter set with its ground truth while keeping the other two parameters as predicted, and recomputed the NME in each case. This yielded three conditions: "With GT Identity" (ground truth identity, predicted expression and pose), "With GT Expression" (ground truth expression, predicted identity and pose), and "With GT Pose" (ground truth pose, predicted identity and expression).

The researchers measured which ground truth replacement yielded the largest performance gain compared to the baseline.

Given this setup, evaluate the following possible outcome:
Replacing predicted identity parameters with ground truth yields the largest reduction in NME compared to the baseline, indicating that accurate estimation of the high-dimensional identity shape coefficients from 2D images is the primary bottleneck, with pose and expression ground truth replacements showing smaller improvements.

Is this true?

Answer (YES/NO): NO